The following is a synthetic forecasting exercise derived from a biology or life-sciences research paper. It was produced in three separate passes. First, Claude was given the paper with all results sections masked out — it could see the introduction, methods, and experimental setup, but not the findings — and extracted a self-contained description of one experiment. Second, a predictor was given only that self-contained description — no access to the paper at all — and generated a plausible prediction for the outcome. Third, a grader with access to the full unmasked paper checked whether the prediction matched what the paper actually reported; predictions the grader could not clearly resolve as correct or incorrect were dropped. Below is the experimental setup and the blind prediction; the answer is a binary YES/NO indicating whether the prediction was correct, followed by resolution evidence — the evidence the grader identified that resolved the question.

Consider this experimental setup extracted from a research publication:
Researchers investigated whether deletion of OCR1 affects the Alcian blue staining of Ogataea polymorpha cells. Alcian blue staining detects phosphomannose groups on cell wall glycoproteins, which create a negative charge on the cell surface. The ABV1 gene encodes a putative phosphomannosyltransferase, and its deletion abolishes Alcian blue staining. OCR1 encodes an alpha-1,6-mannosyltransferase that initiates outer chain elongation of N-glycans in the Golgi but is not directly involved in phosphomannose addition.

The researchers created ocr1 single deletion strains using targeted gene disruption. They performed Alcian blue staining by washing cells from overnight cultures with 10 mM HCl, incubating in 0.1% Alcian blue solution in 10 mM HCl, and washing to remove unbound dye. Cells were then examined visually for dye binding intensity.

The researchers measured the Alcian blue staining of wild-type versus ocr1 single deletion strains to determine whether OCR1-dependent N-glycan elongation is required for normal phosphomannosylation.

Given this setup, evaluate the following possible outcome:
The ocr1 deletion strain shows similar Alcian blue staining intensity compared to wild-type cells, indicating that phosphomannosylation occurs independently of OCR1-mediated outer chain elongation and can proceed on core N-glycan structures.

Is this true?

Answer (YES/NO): NO